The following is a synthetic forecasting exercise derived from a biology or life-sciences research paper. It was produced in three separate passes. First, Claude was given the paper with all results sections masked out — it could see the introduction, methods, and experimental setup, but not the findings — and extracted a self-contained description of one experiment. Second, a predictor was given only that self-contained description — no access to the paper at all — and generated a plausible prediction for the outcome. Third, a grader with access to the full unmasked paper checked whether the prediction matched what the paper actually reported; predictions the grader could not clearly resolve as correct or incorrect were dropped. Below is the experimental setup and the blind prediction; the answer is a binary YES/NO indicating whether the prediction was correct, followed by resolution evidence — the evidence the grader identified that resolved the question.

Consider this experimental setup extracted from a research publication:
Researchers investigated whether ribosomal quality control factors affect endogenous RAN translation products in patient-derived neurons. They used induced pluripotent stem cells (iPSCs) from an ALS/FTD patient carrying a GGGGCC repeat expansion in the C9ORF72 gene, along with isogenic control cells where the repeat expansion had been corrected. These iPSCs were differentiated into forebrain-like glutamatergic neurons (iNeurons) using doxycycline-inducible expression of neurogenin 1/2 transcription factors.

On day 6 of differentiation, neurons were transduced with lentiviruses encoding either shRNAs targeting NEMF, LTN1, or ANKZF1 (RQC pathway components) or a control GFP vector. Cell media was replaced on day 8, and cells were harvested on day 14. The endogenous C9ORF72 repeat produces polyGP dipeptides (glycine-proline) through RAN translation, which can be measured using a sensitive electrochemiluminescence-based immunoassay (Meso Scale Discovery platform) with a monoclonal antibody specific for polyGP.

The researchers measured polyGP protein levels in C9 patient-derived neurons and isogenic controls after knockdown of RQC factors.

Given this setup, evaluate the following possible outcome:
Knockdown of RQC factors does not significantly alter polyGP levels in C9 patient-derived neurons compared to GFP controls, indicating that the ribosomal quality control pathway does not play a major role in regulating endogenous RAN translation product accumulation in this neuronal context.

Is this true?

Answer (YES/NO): NO